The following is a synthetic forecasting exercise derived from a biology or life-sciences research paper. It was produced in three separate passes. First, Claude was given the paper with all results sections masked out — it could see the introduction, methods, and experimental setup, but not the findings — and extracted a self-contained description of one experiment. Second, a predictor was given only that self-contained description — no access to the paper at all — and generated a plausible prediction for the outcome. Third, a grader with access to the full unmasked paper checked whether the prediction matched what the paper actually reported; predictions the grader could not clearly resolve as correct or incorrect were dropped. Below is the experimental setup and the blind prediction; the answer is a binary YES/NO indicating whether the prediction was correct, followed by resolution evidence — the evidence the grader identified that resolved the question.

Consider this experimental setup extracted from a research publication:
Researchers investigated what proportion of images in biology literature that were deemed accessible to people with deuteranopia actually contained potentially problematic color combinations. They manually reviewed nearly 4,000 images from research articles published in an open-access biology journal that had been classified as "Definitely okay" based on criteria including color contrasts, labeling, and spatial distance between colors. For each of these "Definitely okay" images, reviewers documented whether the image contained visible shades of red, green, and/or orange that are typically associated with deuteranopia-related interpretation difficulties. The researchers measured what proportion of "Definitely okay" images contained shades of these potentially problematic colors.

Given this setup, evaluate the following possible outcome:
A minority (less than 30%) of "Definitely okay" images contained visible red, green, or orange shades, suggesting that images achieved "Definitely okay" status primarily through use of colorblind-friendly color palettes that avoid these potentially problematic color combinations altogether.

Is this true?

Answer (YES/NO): NO